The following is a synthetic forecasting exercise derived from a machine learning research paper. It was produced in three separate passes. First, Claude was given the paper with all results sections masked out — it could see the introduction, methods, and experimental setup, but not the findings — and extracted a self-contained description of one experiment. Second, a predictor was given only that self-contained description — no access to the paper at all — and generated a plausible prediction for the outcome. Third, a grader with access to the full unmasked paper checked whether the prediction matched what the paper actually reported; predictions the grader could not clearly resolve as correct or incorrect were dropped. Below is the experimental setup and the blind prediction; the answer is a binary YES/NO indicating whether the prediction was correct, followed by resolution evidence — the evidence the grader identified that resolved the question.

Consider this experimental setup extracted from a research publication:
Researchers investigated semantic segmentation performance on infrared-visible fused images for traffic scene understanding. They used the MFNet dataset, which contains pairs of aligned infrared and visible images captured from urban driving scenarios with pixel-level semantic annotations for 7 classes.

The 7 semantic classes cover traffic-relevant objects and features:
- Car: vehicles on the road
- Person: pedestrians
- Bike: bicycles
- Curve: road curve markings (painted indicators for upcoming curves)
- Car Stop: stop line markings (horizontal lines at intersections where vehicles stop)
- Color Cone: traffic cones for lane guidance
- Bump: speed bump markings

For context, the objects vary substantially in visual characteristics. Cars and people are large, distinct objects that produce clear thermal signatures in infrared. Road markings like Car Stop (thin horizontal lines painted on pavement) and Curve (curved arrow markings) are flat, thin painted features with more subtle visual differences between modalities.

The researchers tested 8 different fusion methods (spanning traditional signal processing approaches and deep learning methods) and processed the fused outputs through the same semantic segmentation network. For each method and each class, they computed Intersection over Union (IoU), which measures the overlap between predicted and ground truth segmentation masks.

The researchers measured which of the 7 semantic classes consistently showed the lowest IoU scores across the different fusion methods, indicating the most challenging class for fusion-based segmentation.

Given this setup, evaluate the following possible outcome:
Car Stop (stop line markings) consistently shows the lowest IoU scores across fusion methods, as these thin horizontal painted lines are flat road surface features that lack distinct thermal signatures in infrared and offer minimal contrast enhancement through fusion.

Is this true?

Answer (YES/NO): YES